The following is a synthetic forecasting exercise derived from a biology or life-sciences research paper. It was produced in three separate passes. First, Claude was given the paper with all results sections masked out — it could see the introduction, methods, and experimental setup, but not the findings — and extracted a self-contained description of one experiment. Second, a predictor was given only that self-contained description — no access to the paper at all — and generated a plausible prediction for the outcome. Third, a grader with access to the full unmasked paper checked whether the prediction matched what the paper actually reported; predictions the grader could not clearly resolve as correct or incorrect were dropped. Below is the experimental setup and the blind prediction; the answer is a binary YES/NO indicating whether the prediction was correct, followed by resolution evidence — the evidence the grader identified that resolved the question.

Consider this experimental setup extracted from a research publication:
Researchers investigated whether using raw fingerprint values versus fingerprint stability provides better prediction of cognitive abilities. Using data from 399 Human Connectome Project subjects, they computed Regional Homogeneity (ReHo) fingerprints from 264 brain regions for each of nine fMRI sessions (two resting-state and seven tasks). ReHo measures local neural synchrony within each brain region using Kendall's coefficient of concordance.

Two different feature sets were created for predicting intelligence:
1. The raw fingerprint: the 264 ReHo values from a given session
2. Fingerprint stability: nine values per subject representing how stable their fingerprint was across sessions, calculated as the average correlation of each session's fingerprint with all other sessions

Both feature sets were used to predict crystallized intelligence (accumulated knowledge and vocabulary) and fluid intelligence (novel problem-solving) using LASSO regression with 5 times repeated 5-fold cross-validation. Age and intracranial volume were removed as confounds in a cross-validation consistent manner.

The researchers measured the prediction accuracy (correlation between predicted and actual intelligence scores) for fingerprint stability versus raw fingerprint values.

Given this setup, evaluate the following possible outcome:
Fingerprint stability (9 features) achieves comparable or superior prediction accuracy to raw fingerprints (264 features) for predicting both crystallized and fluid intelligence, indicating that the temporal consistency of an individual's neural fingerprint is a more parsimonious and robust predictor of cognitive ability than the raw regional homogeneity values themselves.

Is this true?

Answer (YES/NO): NO